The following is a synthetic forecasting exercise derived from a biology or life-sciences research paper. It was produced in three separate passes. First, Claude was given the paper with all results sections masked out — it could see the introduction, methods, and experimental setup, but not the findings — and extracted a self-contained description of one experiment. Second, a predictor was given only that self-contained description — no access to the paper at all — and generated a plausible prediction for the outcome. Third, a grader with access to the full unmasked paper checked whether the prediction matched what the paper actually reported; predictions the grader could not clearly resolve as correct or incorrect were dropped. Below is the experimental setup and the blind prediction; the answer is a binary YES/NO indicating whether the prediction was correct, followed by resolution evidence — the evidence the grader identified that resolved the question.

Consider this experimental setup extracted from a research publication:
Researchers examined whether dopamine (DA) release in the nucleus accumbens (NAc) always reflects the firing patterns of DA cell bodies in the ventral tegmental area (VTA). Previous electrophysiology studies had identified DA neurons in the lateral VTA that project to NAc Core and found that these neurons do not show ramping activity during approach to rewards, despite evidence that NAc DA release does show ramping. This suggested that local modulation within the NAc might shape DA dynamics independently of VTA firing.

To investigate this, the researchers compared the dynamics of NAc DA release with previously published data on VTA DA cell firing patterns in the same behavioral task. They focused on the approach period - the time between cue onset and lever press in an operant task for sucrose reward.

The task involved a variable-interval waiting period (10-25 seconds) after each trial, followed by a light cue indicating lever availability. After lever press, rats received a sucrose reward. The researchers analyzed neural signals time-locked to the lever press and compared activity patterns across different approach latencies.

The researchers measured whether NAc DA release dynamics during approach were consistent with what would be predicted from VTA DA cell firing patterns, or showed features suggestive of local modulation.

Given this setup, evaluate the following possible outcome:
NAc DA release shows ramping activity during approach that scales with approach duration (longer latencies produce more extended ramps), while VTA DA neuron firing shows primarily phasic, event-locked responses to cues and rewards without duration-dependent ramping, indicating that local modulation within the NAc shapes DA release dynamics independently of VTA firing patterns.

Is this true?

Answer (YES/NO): YES